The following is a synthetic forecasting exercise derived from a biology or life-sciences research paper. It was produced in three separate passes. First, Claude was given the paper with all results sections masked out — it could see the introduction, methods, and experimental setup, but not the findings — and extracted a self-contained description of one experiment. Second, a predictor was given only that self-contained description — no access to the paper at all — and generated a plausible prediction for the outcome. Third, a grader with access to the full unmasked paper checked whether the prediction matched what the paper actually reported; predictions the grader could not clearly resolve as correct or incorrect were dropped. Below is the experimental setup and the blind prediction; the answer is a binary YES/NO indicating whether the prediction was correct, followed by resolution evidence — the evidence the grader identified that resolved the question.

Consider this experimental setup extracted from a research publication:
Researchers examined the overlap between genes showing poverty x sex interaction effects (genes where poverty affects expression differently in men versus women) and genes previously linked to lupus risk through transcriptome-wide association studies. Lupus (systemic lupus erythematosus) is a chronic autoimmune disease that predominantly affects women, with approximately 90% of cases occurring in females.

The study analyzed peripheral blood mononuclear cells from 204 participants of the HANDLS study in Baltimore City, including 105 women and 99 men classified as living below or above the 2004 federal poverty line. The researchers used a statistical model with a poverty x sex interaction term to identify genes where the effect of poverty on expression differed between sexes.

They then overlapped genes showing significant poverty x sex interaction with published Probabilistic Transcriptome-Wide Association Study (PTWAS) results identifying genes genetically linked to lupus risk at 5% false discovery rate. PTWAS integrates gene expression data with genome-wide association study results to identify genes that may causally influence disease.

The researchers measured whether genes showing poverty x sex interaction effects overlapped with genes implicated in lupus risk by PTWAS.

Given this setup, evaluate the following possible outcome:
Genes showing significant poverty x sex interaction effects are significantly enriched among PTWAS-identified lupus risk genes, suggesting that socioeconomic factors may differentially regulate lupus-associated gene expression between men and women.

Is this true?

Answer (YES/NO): NO